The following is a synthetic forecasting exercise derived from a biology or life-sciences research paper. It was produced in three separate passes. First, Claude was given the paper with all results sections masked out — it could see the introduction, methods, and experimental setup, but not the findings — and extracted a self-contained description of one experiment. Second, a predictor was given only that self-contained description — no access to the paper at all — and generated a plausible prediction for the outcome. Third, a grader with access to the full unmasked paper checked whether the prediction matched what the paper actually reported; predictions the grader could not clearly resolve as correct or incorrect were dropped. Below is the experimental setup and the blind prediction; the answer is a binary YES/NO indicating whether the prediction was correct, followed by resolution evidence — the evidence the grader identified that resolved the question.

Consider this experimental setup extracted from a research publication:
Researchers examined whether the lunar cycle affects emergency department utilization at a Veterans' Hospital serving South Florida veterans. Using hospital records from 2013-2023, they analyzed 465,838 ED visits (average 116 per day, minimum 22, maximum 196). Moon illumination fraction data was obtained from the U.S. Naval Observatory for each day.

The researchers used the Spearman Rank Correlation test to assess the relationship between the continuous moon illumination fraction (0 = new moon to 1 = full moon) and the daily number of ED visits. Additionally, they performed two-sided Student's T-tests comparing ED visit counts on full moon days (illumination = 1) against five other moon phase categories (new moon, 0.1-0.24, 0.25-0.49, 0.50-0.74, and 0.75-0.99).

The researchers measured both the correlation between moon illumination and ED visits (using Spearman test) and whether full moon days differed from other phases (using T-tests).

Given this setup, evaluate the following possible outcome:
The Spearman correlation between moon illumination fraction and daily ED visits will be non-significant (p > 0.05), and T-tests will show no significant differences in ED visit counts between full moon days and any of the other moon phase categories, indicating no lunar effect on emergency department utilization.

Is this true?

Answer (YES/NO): YES